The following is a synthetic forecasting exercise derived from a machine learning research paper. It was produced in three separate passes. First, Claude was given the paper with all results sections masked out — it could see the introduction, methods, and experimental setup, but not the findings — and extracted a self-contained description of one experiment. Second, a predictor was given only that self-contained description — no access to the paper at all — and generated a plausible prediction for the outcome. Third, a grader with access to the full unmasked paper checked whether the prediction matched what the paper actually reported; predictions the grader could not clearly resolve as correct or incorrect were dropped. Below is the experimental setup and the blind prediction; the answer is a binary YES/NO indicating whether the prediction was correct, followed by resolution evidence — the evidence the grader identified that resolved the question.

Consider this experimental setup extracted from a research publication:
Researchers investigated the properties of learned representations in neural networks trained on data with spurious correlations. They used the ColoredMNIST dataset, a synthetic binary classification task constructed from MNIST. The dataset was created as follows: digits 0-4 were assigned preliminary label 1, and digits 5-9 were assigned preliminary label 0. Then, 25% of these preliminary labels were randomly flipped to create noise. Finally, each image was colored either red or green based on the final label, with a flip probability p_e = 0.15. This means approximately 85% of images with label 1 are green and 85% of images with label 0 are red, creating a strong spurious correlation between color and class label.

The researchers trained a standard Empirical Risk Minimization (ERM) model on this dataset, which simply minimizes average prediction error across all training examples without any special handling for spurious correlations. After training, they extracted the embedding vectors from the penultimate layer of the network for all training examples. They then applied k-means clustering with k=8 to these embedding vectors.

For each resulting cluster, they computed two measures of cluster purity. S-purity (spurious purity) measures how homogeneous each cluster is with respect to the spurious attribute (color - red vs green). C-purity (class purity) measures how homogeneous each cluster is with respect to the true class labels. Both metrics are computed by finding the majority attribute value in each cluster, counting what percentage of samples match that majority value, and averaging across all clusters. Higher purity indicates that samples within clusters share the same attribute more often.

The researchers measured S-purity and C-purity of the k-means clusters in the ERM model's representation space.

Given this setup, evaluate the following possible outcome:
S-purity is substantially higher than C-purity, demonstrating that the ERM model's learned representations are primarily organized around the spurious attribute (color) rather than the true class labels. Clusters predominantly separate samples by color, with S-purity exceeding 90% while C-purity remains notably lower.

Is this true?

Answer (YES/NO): YES